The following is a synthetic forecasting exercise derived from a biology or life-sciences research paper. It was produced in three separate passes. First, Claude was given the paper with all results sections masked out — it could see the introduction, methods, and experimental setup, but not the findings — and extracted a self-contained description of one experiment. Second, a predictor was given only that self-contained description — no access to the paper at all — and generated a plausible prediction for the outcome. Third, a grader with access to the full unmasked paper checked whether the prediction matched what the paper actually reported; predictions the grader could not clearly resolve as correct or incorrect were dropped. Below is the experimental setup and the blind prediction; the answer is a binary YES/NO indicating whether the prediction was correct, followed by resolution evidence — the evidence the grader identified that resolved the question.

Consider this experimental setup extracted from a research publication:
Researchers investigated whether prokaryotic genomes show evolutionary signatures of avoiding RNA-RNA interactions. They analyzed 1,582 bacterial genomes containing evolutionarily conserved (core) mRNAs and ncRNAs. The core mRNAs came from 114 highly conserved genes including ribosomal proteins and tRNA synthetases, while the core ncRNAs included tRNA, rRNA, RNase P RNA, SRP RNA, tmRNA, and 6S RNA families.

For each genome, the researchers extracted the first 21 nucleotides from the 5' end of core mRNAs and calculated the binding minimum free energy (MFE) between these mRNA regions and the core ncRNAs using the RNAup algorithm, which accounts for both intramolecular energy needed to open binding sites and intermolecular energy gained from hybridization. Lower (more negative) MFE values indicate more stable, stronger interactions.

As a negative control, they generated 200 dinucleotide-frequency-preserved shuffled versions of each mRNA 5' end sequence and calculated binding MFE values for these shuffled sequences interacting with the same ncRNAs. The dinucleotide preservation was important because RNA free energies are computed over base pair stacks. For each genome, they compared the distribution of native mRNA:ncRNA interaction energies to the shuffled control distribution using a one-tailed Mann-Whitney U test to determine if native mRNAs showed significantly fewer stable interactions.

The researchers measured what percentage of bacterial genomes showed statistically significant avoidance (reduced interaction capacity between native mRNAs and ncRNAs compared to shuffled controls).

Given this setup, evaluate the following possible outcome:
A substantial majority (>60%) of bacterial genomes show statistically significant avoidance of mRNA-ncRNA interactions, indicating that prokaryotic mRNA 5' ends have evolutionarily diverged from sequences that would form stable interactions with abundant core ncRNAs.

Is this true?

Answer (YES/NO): YES